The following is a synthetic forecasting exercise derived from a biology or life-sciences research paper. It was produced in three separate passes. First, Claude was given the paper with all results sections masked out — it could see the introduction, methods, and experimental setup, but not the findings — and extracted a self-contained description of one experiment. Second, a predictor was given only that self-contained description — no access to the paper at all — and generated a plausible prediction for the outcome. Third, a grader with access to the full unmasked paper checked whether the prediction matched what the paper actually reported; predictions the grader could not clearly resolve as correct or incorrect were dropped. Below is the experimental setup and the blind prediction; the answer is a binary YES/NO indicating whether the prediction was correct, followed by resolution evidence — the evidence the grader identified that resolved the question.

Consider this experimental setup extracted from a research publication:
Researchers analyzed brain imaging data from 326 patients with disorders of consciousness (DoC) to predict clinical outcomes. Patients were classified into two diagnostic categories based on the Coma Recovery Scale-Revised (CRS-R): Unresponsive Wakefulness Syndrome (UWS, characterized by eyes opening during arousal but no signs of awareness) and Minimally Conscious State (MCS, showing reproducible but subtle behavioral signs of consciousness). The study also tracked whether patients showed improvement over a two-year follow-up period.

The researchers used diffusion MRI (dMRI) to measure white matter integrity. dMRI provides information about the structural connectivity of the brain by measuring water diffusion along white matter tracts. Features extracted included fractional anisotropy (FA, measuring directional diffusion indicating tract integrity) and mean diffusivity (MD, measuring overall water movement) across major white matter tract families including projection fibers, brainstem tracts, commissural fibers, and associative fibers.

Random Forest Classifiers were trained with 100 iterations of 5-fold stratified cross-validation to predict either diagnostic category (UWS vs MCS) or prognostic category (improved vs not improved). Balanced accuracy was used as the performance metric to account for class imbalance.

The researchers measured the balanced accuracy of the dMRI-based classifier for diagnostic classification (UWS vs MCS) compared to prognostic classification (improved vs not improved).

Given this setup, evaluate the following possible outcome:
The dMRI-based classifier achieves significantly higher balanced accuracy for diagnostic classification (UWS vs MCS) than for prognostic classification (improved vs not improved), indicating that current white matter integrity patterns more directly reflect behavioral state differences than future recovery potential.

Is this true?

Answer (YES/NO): NO